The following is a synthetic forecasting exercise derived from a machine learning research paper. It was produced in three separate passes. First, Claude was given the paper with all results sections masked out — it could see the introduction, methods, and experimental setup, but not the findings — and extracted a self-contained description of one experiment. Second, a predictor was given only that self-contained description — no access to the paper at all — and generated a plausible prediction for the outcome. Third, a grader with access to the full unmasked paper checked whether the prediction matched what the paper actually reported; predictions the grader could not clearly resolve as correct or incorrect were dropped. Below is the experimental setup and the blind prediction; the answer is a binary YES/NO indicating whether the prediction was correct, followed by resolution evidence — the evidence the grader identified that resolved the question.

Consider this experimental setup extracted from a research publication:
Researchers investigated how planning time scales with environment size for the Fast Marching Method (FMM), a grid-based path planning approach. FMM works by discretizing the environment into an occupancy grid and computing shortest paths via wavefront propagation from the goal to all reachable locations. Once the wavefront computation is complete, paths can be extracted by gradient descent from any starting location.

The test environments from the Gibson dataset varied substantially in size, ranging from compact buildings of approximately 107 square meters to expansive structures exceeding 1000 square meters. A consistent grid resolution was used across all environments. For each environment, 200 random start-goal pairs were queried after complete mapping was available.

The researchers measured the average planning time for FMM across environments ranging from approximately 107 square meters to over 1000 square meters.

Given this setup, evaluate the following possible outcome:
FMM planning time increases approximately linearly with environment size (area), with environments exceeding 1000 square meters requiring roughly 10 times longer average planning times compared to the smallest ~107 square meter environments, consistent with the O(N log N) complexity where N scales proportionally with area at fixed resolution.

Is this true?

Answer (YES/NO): NO